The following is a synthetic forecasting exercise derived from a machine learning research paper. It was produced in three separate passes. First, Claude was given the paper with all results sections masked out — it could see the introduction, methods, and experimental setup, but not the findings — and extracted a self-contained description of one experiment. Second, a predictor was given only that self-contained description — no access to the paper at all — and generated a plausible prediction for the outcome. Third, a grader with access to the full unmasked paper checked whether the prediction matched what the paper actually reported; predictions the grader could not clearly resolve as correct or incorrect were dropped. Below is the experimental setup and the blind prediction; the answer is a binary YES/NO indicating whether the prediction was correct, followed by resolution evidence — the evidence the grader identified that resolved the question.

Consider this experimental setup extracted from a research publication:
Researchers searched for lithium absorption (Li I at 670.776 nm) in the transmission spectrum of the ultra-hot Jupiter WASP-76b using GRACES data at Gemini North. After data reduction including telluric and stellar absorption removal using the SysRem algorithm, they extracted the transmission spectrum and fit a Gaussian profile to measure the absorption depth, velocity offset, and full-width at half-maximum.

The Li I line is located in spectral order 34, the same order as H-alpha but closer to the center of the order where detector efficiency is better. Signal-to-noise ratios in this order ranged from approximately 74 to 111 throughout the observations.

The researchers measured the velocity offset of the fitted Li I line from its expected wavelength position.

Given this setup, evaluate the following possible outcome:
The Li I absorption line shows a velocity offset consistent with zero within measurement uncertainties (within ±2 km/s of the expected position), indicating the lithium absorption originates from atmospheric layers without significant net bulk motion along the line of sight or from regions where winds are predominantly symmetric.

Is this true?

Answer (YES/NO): NO